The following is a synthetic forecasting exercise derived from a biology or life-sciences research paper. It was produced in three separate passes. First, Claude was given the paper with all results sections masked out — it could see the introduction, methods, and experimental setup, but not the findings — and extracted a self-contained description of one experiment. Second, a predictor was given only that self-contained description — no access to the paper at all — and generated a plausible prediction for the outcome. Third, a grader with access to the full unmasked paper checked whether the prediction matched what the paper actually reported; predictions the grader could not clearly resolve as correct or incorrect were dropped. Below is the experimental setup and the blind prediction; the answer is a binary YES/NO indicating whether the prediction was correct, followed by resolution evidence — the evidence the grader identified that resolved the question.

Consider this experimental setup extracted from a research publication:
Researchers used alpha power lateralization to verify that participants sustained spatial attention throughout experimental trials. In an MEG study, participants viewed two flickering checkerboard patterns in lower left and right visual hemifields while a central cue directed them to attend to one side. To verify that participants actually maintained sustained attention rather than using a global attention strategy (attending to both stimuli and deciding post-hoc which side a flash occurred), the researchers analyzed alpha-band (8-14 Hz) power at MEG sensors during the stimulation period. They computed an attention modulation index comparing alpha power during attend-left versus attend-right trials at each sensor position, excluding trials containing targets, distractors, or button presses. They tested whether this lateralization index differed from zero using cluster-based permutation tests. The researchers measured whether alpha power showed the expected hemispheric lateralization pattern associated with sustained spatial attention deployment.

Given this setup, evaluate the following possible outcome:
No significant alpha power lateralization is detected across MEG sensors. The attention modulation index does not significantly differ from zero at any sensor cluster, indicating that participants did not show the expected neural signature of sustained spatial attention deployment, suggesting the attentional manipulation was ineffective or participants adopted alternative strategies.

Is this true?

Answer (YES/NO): NO